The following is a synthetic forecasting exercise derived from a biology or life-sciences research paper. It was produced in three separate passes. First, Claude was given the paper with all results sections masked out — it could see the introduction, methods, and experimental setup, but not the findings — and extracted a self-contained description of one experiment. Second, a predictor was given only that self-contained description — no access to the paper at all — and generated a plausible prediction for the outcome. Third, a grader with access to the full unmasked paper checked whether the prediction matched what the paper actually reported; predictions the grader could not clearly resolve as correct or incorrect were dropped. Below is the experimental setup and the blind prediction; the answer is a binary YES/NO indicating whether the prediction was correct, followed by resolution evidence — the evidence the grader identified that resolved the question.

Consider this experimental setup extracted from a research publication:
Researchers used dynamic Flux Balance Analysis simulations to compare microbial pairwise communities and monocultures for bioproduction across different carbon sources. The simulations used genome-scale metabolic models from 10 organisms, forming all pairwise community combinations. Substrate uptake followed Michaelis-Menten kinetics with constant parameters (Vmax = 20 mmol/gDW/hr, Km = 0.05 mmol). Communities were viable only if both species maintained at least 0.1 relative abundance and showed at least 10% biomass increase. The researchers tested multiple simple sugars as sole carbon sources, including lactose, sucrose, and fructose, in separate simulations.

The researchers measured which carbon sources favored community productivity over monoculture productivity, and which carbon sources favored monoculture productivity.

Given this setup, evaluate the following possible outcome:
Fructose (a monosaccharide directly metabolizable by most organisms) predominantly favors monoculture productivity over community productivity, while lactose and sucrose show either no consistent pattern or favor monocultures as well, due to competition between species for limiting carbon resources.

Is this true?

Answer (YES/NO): NO